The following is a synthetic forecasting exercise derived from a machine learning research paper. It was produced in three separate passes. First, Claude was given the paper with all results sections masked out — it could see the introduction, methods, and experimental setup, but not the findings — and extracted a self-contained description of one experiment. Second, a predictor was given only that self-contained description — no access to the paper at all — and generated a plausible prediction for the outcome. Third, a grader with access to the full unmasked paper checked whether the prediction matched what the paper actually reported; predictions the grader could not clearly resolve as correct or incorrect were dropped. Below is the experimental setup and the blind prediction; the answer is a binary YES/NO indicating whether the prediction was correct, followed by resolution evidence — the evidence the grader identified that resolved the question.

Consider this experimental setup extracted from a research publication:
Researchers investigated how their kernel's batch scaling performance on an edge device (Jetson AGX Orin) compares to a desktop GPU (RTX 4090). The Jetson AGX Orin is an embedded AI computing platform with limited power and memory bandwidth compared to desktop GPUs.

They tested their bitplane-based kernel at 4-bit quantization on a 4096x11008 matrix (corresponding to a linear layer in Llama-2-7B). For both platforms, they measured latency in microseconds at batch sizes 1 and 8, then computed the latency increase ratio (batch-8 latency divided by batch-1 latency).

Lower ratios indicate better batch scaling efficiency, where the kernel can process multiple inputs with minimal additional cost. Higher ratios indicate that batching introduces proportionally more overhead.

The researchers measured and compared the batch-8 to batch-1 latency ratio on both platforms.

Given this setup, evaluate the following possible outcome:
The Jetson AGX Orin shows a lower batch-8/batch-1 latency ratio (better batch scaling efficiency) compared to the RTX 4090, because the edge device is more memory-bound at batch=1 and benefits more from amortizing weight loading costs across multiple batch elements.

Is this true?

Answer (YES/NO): NO